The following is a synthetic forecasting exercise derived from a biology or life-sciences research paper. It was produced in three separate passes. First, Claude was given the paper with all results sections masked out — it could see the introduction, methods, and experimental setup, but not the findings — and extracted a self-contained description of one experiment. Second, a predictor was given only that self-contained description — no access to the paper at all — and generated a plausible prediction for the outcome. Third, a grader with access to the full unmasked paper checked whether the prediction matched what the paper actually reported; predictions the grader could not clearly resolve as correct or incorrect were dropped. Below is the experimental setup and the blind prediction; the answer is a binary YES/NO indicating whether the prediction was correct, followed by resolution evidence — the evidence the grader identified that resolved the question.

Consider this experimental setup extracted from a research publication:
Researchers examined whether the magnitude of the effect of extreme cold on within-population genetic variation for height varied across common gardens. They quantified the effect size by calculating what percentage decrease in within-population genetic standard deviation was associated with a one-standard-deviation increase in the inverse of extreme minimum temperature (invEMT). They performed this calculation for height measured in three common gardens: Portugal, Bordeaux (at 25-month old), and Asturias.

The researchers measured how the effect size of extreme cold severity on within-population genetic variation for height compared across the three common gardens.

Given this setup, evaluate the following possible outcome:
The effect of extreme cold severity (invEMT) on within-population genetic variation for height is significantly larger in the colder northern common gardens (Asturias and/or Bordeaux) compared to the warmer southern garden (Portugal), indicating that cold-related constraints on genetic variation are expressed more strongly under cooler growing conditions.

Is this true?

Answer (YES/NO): NO